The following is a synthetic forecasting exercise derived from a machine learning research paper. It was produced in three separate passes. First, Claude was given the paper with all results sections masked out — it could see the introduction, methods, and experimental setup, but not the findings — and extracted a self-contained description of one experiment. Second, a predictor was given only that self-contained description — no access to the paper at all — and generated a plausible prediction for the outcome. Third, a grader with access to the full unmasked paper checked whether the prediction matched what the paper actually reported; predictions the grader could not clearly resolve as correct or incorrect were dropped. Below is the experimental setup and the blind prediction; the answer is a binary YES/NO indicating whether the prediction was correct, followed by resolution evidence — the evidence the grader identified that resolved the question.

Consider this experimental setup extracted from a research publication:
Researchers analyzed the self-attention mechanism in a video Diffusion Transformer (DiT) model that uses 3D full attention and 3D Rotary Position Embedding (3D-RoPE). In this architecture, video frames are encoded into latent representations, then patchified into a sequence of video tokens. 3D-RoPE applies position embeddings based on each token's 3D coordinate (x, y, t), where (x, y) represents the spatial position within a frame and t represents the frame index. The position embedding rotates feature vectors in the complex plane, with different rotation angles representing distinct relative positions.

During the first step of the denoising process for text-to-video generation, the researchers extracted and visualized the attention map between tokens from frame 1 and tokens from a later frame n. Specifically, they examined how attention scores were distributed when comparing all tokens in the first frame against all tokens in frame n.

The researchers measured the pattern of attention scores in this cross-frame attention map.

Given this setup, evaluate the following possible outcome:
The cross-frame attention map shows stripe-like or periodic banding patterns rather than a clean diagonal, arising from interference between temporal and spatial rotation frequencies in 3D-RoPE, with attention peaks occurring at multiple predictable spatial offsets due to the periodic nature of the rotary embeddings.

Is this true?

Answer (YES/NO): NO